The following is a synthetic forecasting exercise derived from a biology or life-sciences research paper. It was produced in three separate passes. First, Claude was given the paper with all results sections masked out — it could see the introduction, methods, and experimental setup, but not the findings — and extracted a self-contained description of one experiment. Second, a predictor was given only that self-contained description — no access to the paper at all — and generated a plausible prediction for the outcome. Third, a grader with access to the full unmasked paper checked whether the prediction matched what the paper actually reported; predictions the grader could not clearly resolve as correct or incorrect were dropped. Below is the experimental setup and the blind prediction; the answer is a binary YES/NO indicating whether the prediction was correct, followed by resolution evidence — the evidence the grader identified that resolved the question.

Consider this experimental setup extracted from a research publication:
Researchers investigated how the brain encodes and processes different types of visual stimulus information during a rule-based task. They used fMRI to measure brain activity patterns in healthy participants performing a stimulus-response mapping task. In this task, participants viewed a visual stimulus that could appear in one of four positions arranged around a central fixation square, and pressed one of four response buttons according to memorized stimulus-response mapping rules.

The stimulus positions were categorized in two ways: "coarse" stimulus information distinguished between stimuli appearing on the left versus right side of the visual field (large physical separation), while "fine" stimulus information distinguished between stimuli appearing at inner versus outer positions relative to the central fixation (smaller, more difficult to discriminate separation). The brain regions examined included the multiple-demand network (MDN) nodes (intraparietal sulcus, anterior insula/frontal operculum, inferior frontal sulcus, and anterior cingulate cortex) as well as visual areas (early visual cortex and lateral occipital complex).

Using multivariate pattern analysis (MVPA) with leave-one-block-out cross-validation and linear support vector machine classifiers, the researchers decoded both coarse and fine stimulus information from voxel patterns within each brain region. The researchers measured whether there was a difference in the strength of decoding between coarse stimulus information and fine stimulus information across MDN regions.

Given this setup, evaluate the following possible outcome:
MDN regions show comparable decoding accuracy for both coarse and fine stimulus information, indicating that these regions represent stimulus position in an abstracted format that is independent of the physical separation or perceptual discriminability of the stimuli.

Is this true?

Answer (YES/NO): NO